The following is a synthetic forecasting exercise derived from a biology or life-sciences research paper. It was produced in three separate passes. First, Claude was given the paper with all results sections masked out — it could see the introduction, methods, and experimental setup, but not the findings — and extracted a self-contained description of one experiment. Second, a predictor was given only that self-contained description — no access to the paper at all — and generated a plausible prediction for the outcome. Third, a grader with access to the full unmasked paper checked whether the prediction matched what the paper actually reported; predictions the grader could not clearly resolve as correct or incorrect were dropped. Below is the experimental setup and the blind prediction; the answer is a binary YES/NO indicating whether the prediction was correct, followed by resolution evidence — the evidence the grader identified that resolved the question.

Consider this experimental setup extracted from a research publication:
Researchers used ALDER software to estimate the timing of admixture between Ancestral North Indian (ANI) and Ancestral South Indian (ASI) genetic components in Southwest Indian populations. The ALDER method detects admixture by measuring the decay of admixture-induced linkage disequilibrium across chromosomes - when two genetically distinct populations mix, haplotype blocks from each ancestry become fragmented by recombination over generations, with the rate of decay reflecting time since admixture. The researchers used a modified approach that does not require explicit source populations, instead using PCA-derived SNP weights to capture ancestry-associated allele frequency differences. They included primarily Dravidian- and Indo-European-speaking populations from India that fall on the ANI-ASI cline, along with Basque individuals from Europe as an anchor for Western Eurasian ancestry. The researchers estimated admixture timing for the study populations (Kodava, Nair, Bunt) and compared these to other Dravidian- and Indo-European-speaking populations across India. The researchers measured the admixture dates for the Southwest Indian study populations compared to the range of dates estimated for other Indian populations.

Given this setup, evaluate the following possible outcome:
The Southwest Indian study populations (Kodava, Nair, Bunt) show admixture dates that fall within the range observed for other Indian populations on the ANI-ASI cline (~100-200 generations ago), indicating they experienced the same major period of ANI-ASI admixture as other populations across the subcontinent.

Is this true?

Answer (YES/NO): YES